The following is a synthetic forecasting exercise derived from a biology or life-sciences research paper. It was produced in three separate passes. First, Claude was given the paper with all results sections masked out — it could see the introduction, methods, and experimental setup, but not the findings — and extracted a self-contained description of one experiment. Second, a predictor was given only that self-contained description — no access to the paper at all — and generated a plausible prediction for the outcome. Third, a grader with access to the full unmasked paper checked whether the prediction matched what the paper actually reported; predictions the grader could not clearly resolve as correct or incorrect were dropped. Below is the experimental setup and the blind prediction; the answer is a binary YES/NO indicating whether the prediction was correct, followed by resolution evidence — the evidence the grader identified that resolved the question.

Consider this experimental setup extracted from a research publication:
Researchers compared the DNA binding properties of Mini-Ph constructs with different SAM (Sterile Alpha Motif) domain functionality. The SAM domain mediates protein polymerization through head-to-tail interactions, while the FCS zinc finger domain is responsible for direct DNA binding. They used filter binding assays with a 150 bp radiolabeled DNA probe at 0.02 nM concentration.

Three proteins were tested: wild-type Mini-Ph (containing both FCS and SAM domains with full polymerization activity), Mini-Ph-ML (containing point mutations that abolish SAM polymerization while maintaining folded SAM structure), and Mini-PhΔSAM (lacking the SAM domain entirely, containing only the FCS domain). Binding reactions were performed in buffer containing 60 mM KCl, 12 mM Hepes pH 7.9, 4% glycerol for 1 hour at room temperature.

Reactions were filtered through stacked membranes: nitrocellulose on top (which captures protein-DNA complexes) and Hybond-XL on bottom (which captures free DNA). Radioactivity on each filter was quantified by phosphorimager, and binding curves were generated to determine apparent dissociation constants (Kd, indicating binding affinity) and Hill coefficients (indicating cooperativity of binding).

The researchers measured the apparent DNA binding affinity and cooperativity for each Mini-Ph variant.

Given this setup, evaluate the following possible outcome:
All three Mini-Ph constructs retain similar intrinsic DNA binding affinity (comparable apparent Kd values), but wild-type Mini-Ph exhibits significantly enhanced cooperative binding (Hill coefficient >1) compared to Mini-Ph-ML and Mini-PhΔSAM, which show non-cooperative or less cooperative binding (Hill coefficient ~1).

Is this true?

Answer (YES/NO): NO